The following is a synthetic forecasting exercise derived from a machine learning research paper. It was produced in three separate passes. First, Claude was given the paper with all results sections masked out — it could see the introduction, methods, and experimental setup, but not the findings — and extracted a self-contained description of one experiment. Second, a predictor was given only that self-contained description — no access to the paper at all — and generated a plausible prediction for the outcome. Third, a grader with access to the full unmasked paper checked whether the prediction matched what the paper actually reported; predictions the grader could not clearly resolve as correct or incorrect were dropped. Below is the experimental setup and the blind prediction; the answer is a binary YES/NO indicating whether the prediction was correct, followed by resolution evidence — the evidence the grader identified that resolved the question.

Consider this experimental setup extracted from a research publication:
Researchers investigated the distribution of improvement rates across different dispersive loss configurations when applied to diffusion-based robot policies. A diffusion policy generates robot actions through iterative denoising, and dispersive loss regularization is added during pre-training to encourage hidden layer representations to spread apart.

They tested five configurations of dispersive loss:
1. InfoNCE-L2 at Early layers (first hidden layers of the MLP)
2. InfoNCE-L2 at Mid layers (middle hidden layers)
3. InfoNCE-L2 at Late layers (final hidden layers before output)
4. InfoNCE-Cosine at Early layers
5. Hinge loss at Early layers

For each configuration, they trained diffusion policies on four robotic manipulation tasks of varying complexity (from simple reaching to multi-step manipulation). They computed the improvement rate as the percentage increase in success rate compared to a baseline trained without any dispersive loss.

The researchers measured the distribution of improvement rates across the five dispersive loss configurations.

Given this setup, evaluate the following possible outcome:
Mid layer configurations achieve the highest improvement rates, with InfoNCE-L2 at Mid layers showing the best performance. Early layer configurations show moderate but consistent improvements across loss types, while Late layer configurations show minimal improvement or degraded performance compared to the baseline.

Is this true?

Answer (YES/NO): NO